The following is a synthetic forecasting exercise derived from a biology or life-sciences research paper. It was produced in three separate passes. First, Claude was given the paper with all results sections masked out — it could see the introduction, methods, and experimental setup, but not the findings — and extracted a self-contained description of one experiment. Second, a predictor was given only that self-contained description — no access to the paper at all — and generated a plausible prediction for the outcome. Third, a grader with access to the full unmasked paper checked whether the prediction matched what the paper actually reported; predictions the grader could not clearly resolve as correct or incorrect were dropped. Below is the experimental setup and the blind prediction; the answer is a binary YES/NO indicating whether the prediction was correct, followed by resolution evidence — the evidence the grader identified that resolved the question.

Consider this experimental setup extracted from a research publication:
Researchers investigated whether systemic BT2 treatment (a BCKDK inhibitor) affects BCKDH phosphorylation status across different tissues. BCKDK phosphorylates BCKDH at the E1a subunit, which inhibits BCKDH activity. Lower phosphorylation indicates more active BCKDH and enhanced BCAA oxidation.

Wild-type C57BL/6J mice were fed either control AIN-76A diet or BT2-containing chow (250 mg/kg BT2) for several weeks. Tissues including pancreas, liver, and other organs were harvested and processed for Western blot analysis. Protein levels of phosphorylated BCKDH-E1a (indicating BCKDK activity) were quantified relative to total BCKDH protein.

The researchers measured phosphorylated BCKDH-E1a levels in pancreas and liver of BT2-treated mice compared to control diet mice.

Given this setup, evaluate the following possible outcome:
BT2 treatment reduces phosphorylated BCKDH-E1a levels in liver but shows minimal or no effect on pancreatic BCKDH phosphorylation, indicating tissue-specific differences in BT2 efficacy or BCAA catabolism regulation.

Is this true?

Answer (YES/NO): YES